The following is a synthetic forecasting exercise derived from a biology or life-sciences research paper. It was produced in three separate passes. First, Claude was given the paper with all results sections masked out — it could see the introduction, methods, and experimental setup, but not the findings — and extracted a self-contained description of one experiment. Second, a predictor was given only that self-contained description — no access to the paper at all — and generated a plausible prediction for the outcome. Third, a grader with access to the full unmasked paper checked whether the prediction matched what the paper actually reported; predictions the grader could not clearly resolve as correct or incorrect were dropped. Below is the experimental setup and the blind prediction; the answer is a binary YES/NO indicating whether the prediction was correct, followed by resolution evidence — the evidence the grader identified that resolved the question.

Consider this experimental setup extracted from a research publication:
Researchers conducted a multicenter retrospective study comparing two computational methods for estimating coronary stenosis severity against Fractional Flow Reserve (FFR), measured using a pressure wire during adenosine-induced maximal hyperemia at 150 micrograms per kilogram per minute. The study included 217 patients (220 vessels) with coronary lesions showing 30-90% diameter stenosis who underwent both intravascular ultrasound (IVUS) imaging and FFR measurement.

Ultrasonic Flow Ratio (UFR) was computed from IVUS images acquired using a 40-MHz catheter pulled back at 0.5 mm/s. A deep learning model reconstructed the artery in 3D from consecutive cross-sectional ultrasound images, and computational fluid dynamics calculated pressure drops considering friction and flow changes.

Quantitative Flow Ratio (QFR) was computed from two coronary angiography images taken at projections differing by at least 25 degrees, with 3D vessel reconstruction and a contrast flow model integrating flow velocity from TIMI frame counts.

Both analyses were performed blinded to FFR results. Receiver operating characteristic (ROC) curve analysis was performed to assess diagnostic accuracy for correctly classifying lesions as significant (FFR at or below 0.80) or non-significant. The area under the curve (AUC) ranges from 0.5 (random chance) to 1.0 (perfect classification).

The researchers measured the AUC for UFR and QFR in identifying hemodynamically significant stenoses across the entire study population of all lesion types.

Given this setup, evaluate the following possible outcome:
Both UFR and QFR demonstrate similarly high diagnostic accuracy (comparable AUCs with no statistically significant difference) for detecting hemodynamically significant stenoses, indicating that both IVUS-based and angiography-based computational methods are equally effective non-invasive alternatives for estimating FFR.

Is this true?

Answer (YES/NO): NO